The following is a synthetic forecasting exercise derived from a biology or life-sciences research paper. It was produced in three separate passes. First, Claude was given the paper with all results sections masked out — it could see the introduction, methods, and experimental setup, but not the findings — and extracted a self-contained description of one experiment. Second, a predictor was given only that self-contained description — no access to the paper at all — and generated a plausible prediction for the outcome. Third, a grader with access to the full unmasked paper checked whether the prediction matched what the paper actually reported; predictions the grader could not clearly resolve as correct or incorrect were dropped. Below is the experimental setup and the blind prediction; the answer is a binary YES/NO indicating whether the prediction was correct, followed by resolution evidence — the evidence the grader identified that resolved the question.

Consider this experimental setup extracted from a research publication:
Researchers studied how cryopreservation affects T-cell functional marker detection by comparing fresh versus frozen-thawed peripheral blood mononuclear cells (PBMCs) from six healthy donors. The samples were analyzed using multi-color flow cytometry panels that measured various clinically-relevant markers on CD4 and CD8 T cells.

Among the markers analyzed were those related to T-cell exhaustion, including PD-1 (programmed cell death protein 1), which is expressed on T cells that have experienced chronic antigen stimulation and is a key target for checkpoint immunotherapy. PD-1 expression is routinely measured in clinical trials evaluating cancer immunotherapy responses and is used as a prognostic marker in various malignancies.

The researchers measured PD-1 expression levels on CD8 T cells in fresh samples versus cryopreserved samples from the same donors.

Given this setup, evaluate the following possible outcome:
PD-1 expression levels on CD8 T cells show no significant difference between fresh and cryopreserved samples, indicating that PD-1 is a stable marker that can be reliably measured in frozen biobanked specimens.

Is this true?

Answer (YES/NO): NO